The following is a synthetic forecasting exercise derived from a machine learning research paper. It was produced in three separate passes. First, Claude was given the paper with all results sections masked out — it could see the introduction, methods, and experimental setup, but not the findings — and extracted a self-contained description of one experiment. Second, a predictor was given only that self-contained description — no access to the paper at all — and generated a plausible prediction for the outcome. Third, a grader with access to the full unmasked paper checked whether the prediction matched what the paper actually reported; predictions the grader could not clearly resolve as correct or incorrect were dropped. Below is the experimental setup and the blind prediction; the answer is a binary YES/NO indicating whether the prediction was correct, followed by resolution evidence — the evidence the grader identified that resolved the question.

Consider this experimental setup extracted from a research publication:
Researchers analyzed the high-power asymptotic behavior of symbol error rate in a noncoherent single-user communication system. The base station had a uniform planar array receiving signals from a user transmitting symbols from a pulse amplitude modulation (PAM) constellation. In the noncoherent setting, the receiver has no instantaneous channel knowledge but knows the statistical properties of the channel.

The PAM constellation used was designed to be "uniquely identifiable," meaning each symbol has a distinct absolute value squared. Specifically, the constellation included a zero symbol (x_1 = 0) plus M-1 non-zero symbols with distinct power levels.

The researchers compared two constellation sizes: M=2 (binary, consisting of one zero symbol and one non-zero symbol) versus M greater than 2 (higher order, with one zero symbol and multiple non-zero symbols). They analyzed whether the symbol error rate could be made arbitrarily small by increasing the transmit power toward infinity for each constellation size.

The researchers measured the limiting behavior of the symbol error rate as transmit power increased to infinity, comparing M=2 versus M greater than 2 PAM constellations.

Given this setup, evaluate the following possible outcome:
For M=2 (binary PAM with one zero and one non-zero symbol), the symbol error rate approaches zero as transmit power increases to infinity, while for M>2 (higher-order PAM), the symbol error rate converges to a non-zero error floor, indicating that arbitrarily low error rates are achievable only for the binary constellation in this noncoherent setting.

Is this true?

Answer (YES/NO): YES